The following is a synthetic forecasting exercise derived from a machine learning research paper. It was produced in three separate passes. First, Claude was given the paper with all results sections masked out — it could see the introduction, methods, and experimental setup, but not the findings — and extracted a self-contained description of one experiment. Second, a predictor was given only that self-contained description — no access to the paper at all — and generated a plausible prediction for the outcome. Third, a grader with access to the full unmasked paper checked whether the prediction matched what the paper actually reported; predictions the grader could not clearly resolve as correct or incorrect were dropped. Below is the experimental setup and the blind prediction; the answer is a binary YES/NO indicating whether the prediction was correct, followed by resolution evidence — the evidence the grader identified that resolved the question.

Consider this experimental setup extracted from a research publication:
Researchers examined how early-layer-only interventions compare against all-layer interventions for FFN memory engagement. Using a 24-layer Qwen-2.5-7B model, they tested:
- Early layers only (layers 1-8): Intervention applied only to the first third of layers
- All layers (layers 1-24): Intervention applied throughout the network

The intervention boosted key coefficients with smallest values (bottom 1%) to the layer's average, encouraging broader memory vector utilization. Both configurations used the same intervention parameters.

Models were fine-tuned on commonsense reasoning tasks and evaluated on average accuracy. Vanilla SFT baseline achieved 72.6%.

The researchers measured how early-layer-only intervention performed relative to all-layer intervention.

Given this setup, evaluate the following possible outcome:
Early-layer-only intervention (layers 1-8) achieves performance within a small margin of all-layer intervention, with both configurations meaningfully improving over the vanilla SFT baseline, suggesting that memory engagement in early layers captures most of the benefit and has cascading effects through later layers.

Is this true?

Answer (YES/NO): NO